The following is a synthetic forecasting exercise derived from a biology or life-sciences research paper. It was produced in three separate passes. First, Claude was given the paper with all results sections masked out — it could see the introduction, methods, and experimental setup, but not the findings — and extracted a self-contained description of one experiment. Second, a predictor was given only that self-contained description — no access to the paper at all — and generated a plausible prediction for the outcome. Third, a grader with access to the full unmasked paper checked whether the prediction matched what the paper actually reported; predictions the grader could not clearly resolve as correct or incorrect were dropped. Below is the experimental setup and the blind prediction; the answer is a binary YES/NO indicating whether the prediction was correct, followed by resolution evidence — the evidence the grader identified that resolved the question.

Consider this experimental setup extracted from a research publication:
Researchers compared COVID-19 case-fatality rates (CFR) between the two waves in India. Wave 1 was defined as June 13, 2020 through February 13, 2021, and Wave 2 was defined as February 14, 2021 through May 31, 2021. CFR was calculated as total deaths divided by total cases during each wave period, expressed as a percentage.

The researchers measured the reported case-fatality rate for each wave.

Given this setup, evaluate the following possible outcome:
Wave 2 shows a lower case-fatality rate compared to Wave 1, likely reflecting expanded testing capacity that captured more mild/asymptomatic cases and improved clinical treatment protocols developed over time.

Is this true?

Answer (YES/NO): YES